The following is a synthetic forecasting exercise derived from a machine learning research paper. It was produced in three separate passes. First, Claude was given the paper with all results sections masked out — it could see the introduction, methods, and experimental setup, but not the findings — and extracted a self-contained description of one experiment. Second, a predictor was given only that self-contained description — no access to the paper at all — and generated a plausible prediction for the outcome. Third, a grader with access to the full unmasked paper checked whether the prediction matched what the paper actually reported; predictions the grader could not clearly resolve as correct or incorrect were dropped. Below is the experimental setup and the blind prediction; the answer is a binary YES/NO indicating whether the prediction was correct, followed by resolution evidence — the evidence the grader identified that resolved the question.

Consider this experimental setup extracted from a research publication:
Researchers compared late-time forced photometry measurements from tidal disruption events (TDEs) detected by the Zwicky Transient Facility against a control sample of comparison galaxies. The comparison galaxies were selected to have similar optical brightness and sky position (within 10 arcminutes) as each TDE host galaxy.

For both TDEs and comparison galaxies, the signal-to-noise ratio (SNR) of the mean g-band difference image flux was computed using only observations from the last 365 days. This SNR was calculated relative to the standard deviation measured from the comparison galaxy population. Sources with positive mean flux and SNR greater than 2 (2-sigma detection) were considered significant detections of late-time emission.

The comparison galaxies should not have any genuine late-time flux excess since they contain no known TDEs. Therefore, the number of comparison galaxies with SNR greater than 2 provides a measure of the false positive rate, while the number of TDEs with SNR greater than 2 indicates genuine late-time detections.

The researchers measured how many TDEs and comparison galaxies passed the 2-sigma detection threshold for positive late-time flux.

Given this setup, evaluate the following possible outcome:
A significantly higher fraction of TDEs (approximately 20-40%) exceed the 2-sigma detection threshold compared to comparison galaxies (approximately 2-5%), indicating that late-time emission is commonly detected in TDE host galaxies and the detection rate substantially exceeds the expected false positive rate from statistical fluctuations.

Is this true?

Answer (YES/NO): NO